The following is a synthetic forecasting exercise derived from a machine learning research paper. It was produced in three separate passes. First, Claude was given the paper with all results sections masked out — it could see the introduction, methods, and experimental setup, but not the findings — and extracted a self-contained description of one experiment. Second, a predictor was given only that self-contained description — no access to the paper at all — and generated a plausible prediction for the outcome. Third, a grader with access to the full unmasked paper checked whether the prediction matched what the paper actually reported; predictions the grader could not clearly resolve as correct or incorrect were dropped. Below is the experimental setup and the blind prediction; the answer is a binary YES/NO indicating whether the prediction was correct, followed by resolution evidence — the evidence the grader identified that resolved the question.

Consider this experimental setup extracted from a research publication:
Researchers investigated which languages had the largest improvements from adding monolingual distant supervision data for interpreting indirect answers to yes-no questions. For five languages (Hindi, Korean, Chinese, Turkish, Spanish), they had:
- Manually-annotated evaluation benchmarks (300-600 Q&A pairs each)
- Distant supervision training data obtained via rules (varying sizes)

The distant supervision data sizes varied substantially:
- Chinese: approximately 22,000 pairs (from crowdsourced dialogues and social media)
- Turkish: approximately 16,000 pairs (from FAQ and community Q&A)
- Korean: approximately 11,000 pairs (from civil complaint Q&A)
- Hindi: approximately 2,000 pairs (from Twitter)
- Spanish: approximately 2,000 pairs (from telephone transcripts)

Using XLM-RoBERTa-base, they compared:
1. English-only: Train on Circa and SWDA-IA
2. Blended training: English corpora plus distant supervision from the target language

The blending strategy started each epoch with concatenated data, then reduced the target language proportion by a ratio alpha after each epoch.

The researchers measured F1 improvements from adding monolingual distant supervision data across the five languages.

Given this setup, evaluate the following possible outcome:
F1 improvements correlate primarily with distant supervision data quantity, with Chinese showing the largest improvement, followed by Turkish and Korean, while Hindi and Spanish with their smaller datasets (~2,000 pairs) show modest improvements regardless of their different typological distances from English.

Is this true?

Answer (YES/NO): YES